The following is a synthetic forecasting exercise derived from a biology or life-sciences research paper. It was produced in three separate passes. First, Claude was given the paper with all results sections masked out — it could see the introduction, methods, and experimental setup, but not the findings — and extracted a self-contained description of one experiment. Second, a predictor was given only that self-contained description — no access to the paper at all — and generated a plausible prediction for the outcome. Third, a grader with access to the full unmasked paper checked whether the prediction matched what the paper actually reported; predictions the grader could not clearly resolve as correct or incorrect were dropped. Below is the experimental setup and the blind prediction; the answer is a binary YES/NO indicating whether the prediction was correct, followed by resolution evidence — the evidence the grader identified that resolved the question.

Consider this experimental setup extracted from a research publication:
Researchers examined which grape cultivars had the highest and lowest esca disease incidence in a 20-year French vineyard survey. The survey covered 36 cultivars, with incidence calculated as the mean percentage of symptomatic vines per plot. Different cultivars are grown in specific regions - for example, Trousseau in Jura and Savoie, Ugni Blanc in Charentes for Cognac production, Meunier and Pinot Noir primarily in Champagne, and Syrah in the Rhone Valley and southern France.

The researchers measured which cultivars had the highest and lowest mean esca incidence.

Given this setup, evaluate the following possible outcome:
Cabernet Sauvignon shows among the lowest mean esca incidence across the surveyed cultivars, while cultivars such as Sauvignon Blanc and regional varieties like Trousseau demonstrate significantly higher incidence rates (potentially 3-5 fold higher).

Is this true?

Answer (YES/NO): NO